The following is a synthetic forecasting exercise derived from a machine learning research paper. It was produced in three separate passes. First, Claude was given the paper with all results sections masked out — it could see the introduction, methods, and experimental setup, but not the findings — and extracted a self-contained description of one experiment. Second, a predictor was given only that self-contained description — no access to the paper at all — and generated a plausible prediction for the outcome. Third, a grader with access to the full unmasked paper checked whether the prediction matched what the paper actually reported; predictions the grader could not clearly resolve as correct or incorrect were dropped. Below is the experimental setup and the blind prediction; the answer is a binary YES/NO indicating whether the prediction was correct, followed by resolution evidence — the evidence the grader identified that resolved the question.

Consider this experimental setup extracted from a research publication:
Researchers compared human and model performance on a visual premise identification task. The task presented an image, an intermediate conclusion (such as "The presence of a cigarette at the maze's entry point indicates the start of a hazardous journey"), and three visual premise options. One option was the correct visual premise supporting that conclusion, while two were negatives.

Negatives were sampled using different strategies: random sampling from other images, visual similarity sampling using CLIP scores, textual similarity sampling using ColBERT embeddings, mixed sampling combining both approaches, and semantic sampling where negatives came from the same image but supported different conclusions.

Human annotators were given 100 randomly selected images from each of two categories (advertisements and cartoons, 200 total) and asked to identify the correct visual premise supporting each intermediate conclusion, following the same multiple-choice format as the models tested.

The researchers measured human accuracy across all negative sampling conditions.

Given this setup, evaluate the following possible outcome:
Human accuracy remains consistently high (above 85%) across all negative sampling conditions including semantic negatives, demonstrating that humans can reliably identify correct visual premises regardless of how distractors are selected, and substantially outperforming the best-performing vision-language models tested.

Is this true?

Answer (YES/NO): YES